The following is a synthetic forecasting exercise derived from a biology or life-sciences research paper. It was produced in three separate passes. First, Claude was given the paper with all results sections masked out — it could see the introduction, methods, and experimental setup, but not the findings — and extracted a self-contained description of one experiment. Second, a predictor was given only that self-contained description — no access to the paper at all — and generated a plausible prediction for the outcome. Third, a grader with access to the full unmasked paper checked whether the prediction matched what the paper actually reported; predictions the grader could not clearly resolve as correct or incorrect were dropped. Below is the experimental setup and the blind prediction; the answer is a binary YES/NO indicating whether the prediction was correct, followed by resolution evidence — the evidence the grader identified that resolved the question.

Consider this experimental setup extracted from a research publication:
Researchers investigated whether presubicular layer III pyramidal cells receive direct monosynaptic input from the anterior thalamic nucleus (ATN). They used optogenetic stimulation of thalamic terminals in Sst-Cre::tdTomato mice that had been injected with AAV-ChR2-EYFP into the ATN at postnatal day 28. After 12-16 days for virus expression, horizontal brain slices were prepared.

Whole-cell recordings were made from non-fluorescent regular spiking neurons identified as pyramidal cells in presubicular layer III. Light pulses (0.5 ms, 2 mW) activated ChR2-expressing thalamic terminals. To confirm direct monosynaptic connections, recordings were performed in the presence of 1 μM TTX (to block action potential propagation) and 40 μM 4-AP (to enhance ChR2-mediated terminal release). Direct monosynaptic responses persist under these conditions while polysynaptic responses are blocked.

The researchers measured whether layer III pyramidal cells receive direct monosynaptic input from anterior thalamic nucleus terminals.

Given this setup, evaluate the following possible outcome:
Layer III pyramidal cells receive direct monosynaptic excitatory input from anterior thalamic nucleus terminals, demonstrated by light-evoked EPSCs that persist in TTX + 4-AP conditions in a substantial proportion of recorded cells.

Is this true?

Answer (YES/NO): YES